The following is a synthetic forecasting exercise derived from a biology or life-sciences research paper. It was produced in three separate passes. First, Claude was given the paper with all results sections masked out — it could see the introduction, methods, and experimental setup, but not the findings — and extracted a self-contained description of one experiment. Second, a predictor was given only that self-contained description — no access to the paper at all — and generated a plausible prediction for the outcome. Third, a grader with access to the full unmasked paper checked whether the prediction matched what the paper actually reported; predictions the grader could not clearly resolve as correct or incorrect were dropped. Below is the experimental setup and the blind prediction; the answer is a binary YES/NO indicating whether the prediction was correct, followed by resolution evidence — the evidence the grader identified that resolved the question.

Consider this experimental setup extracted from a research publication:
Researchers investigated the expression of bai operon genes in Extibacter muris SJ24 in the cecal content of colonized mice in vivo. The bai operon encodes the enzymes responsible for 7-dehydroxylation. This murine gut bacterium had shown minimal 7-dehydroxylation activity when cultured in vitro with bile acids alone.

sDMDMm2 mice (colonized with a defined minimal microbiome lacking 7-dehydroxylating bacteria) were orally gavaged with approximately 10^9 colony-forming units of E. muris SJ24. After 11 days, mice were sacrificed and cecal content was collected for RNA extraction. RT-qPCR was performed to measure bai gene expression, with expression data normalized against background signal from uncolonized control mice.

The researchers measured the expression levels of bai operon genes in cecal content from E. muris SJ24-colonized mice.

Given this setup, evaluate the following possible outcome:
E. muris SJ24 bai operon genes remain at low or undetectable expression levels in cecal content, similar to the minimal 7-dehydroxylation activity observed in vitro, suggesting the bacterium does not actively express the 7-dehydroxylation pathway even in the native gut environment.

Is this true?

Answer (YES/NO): NO